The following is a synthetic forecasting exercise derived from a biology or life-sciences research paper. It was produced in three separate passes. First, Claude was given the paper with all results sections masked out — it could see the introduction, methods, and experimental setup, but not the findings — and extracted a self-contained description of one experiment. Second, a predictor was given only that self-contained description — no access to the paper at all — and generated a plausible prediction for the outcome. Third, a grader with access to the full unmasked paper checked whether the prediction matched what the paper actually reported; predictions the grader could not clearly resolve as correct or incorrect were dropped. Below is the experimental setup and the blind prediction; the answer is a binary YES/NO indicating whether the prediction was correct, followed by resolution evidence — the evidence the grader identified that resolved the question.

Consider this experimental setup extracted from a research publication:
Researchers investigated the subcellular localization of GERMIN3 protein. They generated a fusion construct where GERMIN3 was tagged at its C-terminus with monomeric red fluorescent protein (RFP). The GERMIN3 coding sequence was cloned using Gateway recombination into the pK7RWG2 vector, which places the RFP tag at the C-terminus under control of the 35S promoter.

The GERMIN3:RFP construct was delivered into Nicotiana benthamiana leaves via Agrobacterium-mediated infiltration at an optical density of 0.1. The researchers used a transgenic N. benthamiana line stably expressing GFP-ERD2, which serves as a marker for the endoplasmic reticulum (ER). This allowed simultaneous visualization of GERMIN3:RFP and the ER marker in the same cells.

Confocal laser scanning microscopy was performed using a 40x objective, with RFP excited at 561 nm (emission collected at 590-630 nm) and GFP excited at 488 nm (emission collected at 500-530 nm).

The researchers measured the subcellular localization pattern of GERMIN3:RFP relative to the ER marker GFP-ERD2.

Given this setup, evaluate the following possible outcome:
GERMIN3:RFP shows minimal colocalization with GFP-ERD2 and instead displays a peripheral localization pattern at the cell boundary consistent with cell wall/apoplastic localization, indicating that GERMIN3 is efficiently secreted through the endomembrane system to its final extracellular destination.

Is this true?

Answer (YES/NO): NO